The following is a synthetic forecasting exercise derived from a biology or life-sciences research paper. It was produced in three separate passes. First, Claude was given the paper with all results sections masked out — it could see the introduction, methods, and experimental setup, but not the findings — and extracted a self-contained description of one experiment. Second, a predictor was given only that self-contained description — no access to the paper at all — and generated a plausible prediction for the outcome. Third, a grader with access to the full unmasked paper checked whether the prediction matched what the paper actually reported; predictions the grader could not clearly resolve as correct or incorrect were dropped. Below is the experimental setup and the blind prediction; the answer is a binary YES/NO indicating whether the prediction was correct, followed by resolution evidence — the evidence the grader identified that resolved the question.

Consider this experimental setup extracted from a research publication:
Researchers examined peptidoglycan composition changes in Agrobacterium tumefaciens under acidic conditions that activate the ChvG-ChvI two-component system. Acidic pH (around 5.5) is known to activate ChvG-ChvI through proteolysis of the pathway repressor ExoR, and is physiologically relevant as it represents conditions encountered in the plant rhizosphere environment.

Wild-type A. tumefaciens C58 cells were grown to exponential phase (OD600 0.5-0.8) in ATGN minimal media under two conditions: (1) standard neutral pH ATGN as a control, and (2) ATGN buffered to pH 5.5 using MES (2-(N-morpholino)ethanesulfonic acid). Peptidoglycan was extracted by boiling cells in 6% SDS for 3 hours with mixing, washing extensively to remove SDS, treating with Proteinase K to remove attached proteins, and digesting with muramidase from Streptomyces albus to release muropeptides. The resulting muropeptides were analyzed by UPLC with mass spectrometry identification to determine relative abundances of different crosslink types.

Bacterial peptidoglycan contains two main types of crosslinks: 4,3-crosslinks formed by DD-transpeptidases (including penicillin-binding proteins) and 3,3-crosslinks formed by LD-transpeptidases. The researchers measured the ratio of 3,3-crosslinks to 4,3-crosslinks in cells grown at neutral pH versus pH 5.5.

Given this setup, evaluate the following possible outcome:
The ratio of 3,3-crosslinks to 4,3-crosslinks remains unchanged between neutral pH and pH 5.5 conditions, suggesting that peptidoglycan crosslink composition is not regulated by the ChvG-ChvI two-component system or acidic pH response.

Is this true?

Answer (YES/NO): NO